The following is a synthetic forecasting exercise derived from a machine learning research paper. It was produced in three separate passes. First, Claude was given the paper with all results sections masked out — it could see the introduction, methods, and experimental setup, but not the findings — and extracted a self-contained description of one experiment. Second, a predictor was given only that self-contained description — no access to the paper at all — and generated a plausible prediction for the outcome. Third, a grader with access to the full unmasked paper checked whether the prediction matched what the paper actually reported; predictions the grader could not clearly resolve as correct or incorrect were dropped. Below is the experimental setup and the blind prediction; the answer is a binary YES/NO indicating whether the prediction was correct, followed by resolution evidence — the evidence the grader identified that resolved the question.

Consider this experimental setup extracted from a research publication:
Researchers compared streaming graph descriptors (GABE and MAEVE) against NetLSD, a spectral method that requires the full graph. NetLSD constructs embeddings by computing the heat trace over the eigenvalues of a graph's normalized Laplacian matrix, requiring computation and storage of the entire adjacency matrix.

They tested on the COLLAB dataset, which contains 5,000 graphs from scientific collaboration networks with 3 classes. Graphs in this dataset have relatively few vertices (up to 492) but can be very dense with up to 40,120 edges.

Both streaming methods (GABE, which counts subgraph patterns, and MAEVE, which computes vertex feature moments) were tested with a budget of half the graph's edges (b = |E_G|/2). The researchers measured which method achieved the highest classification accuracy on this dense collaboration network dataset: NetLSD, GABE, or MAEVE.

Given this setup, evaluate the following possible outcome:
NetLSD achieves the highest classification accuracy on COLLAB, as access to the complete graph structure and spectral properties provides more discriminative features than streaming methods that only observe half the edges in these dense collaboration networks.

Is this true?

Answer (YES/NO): YES